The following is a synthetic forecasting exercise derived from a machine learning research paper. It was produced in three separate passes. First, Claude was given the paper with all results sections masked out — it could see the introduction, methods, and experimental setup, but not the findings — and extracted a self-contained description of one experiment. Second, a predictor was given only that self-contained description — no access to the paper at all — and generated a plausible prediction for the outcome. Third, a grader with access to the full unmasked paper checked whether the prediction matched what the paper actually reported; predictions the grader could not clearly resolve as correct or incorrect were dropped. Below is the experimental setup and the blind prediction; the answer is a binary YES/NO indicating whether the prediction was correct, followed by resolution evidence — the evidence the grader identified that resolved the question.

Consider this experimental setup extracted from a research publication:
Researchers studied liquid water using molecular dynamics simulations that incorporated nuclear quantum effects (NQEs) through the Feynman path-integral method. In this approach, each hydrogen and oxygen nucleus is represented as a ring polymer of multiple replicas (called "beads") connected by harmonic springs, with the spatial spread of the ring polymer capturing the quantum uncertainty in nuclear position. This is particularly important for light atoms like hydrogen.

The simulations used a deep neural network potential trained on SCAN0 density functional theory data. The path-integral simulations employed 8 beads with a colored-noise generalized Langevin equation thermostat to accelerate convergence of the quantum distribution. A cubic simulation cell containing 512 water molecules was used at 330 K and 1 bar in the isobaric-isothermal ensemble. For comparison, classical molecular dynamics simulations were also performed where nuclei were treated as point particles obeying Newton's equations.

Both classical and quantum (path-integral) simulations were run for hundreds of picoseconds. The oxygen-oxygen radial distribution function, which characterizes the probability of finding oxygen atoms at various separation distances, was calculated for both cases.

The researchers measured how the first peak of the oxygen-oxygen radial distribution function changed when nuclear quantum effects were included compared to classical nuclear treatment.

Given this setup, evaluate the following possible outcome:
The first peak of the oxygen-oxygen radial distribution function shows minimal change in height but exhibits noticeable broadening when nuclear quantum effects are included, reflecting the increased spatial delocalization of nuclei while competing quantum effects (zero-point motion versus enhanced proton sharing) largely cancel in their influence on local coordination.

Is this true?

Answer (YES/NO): NO